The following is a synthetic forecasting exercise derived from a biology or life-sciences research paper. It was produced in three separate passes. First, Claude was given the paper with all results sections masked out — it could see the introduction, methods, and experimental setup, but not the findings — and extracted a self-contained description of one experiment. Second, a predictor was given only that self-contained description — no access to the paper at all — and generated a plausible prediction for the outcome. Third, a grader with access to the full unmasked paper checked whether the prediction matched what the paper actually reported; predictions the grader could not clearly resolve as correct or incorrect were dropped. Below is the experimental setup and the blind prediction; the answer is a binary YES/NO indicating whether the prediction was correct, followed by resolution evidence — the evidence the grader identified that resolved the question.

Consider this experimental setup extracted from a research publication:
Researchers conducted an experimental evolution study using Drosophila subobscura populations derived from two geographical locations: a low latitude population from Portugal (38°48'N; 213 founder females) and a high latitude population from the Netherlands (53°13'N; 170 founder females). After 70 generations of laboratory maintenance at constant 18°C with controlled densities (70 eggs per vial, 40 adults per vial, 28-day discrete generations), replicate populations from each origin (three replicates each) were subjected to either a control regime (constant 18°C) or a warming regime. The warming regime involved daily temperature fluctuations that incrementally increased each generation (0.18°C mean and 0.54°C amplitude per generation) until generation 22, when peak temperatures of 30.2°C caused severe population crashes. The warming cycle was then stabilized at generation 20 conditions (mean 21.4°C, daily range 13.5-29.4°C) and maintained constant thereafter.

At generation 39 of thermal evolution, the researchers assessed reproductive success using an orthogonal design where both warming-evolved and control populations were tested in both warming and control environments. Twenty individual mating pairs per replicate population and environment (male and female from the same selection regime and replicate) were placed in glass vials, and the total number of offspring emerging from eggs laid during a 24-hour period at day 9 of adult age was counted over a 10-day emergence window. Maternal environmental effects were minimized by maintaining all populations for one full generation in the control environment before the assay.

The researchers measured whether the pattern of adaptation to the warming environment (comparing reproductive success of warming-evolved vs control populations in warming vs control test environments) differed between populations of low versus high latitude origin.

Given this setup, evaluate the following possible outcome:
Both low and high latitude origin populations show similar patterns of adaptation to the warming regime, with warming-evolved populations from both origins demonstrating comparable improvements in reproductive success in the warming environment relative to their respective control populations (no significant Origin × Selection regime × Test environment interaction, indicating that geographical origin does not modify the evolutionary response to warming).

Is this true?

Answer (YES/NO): NO